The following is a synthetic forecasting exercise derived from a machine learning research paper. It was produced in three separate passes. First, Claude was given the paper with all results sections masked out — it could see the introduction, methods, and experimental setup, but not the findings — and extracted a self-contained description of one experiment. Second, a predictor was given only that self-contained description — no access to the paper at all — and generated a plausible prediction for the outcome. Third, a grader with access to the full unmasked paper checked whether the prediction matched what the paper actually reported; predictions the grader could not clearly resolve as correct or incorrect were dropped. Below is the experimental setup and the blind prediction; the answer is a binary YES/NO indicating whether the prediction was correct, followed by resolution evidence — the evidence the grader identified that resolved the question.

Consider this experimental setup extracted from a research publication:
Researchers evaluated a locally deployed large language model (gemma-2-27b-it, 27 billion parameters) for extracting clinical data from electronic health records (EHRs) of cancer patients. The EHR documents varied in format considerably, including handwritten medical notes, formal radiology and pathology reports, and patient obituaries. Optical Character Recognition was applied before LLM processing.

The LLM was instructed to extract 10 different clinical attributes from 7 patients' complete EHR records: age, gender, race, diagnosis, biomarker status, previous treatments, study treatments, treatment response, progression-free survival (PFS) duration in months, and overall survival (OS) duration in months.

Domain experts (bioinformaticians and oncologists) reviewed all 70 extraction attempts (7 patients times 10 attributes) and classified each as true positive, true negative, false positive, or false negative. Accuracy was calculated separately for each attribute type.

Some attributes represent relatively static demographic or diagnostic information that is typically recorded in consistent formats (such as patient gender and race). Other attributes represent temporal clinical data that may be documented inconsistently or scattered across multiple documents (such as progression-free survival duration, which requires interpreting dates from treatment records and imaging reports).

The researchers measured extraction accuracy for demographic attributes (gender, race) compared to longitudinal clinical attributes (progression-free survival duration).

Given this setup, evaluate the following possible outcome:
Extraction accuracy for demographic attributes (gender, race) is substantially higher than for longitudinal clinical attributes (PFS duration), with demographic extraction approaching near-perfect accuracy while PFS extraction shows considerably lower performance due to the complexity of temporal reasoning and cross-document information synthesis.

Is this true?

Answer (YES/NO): YES